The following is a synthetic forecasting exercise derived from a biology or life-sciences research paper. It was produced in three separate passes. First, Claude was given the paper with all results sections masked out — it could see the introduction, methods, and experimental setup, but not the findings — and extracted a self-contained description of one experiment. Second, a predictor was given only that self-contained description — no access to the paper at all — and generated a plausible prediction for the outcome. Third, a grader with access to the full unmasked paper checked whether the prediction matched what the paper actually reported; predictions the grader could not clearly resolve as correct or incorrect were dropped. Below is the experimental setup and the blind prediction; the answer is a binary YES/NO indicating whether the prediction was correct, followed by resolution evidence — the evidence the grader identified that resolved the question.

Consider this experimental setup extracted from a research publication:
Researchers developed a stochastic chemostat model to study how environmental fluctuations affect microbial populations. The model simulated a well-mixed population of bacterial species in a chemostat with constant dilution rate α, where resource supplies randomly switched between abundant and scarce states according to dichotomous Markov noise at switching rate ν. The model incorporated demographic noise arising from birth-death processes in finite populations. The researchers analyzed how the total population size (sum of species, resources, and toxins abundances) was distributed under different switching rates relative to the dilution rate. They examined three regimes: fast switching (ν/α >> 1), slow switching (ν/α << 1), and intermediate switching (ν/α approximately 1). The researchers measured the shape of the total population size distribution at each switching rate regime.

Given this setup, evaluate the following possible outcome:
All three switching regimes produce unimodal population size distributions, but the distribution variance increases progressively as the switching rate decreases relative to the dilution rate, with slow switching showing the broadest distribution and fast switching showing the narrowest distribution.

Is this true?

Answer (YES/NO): NO